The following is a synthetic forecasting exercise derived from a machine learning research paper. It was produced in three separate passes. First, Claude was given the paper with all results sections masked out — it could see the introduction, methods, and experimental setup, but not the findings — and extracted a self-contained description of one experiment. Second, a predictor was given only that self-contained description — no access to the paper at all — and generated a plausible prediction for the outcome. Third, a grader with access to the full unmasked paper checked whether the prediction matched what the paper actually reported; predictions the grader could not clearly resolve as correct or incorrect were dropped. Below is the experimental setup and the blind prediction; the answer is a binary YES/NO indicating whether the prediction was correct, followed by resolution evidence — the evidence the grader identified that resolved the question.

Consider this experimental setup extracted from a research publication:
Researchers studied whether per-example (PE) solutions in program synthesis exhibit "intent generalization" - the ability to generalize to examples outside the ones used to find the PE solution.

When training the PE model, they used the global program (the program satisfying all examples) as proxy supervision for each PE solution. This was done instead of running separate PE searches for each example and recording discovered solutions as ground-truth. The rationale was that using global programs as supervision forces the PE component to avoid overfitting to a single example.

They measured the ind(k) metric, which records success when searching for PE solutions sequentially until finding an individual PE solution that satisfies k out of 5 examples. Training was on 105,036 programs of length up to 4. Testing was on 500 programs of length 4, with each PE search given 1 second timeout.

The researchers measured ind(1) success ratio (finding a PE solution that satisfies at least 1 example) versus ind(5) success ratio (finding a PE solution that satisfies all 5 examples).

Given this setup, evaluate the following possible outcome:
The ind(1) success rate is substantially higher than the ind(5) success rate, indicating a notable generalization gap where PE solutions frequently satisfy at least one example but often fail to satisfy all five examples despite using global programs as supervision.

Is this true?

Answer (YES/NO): YES